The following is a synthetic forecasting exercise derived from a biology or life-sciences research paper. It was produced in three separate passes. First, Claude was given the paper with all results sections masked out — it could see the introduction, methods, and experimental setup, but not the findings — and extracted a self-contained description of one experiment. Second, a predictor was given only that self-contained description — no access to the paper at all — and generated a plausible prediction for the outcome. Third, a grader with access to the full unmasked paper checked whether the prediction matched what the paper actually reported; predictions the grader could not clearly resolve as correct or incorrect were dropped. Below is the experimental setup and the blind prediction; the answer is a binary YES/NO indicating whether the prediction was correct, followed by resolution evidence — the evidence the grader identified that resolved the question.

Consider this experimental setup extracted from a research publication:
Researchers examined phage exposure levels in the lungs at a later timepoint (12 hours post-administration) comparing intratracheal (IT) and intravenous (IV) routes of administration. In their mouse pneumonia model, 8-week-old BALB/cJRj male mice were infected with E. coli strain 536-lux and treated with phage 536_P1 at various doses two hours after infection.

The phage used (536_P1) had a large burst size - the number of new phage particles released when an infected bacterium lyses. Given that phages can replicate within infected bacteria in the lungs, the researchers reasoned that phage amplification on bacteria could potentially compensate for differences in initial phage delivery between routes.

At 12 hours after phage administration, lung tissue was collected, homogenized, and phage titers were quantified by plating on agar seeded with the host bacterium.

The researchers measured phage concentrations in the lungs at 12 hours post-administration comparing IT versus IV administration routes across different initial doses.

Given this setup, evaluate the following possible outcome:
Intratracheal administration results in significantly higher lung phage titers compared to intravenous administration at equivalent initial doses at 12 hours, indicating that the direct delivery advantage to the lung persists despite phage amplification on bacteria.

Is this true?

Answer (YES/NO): NO